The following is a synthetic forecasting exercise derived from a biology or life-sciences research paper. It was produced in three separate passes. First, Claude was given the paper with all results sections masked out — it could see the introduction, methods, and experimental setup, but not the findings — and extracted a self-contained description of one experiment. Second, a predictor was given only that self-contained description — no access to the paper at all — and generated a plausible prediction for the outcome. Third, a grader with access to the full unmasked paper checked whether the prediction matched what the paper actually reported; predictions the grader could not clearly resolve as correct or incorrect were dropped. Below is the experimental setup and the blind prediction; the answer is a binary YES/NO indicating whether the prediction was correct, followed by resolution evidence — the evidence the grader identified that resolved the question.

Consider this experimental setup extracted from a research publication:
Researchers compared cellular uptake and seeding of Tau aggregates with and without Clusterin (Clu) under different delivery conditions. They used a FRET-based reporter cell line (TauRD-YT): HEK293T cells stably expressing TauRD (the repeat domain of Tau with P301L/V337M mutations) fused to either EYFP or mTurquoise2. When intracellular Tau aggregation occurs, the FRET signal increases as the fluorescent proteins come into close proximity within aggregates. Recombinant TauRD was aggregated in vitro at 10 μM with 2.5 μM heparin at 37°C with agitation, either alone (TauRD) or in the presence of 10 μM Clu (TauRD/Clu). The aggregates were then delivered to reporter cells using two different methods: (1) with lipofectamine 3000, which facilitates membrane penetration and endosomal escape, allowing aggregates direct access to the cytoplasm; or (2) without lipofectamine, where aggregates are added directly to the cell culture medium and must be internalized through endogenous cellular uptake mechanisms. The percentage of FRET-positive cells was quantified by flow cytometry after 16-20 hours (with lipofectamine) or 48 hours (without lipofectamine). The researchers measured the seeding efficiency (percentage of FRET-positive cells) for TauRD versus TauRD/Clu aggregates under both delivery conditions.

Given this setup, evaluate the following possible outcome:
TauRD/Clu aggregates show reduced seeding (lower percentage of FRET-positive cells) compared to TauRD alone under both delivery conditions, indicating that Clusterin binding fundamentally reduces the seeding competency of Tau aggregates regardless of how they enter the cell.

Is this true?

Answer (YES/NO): NO